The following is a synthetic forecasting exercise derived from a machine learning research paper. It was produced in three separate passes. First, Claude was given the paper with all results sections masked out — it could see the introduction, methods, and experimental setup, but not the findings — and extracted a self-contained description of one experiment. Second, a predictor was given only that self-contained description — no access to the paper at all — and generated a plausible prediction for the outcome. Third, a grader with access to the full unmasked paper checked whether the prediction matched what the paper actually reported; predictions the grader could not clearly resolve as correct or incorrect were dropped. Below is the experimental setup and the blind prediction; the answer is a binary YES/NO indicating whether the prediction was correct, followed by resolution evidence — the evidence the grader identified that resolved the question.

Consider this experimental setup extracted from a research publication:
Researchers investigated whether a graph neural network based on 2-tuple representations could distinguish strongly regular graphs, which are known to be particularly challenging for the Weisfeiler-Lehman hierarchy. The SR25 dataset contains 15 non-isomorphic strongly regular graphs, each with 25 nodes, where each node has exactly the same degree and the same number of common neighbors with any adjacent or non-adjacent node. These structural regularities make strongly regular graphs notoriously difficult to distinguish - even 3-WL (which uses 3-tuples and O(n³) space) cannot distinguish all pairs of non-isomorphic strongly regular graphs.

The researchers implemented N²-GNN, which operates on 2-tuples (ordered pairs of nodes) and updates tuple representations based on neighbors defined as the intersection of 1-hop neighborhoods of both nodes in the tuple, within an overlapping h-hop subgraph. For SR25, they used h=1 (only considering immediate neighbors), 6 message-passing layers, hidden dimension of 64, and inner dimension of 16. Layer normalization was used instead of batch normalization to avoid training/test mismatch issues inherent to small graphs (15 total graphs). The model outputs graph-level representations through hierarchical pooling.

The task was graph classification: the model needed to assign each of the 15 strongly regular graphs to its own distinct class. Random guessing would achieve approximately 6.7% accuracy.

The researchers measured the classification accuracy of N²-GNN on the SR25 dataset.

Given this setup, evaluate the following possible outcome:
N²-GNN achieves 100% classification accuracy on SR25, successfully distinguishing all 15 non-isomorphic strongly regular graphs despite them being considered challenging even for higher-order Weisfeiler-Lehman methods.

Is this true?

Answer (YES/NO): YES